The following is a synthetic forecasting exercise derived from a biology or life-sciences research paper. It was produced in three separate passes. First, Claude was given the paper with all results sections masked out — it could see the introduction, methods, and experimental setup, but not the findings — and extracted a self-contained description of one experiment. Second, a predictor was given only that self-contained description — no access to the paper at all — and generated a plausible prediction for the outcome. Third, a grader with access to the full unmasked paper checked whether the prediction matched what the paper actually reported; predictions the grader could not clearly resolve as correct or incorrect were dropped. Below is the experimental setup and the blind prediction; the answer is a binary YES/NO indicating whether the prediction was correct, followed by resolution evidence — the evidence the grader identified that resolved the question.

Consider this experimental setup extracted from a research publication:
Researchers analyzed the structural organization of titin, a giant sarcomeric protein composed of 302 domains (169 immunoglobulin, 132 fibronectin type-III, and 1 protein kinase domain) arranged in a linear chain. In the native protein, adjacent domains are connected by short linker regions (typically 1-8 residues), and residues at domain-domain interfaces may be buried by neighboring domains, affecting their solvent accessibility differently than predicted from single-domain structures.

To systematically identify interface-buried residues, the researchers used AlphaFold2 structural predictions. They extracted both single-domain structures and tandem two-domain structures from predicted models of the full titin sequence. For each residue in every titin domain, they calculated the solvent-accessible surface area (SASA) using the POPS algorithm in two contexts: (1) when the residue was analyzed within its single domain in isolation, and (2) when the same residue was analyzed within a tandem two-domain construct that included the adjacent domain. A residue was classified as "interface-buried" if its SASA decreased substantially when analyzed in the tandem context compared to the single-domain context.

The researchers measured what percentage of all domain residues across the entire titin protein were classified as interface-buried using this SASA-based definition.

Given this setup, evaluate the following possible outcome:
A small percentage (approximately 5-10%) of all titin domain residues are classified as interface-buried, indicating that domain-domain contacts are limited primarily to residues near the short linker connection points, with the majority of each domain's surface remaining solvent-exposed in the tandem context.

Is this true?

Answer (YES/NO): YES